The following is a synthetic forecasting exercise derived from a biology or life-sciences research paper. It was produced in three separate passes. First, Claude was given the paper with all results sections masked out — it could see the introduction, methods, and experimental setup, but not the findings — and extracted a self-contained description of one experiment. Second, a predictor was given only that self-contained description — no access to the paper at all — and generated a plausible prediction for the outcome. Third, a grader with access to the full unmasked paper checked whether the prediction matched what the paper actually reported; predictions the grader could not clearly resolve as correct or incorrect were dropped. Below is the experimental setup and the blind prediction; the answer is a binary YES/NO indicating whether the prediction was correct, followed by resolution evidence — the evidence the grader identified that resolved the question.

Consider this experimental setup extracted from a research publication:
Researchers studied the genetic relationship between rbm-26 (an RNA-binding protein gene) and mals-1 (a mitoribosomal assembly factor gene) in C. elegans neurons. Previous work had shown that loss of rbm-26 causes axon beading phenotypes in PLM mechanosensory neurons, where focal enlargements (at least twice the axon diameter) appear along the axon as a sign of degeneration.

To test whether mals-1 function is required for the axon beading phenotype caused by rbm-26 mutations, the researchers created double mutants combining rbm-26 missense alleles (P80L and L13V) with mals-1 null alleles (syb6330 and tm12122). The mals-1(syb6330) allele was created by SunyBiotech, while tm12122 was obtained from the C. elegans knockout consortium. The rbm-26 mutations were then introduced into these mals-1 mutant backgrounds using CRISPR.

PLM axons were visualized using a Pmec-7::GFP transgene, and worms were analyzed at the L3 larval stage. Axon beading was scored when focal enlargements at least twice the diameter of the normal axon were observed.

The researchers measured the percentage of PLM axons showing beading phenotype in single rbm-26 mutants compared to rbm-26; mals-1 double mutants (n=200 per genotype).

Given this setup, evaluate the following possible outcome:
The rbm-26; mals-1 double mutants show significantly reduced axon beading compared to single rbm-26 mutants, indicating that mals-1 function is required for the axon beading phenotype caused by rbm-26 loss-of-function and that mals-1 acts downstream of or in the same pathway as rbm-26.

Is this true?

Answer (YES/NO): NO